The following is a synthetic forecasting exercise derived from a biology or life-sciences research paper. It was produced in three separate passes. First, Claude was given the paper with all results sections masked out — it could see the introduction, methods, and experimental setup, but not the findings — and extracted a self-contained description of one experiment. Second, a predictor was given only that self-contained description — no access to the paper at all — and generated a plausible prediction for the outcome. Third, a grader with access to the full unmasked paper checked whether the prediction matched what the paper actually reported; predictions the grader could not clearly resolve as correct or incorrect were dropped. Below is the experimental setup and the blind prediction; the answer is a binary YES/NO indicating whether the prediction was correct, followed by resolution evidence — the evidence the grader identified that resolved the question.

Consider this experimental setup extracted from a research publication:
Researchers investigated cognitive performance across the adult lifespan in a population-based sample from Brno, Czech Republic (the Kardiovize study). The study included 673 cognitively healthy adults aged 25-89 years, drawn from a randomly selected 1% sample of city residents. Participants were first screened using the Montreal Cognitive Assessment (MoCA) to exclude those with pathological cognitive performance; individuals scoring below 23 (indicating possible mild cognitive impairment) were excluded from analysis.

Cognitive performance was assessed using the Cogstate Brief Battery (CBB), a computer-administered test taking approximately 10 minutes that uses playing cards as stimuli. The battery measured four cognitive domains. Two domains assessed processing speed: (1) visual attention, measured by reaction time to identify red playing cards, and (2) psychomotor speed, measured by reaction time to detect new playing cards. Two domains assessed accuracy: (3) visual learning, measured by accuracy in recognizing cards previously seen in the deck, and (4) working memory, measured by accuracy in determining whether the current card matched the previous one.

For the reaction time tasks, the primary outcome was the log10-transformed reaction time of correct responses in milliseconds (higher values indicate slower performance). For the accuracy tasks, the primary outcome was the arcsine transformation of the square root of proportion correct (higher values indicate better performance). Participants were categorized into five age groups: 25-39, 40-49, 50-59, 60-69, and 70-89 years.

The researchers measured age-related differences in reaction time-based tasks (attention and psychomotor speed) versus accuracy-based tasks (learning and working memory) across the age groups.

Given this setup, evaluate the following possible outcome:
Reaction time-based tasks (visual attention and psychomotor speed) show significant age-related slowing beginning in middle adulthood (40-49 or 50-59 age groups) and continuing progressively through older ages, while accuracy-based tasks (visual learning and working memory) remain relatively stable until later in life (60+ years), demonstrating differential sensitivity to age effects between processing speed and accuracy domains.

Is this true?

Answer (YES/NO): NO